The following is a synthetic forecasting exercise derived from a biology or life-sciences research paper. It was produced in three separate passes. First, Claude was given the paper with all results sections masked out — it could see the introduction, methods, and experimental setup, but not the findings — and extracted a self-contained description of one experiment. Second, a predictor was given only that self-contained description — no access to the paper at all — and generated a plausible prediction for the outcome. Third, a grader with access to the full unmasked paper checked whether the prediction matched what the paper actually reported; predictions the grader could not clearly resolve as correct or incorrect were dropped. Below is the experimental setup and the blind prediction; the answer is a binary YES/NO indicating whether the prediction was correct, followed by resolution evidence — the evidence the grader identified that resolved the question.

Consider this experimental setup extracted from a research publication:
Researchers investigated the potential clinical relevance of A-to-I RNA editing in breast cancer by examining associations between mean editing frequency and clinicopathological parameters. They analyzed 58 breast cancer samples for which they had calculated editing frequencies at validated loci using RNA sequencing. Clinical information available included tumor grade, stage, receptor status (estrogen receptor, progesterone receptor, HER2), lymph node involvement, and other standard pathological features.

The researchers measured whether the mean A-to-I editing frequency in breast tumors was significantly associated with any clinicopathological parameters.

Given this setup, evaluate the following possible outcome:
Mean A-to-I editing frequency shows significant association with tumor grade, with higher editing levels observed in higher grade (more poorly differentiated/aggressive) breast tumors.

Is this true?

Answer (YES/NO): NO